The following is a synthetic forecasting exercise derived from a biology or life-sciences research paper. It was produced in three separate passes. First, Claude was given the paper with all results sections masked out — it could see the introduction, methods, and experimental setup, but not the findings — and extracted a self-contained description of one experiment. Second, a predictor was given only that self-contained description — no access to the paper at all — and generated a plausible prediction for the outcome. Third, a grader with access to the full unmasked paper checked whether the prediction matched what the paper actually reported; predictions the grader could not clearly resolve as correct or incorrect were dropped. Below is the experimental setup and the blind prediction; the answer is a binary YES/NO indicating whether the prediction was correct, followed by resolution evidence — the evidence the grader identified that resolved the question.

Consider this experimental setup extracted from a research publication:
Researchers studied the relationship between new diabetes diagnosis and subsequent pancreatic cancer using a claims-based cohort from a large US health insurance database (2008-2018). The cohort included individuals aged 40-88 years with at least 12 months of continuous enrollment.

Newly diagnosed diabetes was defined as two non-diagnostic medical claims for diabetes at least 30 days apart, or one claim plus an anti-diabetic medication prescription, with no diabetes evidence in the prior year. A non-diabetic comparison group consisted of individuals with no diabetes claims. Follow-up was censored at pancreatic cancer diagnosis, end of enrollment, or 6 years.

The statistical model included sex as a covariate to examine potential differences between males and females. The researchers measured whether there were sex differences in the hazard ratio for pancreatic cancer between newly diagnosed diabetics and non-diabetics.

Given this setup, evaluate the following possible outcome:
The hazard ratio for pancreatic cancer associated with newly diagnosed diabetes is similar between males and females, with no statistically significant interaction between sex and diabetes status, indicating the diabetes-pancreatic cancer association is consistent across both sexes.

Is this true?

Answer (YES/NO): YES